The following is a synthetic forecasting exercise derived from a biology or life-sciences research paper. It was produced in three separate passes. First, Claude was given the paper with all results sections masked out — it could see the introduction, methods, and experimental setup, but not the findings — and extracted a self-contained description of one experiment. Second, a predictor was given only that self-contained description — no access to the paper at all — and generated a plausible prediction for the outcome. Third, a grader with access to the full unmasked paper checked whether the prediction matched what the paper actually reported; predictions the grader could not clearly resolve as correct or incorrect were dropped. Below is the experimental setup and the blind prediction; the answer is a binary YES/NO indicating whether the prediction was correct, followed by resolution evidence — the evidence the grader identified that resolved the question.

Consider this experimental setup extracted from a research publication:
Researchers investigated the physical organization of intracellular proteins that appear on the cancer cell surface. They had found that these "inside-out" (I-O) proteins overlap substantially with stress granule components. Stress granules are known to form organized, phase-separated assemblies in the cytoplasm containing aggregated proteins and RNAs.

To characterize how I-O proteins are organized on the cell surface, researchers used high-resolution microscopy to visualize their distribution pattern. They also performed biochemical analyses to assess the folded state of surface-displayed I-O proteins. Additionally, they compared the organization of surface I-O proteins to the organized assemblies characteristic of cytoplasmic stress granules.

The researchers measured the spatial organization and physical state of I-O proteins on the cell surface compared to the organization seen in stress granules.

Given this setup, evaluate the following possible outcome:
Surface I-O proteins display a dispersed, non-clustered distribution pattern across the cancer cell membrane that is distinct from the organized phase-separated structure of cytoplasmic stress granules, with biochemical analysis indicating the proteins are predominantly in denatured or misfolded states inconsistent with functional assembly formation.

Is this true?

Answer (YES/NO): NO